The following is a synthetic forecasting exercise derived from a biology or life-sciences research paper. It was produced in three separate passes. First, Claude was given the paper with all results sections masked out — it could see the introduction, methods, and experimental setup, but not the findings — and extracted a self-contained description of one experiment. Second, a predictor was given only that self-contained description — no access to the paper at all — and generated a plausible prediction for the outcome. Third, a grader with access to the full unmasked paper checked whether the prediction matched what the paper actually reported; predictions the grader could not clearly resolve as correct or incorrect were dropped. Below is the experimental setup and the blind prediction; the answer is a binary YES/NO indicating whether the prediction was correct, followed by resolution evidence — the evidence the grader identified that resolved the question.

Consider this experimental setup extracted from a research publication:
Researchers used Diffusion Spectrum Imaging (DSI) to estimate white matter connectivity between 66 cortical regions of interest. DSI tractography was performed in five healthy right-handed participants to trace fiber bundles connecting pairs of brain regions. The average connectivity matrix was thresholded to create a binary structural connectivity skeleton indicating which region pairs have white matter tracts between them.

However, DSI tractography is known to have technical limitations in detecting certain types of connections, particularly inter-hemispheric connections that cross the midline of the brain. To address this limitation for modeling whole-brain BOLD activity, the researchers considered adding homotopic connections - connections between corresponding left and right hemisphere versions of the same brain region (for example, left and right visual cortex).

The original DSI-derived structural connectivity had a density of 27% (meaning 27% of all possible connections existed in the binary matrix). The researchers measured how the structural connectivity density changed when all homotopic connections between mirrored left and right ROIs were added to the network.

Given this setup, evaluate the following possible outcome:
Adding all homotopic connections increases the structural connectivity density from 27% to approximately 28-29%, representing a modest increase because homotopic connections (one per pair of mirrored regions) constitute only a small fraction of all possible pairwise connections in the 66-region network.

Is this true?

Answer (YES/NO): YES